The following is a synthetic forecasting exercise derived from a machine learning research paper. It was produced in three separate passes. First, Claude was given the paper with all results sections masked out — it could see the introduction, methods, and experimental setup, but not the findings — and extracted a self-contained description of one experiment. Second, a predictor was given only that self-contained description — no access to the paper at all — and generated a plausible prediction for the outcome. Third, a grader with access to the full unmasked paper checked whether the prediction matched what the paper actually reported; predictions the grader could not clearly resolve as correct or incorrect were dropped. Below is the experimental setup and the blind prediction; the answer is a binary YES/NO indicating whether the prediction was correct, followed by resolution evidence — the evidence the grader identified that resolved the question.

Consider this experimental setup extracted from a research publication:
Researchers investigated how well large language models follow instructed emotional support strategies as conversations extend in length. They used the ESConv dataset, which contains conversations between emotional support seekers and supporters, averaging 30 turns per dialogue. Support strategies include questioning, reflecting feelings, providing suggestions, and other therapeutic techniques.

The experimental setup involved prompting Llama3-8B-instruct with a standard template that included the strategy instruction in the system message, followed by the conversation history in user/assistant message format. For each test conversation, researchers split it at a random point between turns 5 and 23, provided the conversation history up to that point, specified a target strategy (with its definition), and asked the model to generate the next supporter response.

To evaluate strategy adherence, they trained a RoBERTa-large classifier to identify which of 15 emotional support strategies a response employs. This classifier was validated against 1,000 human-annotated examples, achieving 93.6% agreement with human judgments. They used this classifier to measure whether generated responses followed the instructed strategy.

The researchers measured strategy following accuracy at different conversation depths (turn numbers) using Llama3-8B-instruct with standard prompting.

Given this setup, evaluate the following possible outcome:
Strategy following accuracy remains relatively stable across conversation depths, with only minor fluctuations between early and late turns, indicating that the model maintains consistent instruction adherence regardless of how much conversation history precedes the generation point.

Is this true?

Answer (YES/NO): NO